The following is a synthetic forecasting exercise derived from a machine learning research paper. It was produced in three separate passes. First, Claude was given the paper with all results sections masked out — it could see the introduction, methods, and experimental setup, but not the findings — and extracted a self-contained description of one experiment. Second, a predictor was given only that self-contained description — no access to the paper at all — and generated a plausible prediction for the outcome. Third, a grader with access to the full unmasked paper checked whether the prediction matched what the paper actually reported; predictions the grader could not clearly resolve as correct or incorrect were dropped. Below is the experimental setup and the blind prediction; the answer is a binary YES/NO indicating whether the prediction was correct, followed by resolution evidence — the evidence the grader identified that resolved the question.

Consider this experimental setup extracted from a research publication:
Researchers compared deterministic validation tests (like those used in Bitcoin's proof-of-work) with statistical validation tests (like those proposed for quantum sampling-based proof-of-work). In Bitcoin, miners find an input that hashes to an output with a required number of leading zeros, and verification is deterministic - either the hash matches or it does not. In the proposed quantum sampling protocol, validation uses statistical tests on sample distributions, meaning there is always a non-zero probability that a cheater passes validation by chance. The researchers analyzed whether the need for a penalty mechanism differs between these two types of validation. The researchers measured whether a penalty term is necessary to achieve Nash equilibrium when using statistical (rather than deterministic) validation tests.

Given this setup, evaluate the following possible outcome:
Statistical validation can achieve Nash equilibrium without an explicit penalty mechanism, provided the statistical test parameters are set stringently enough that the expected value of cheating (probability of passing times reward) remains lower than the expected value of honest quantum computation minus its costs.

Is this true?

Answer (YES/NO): NO